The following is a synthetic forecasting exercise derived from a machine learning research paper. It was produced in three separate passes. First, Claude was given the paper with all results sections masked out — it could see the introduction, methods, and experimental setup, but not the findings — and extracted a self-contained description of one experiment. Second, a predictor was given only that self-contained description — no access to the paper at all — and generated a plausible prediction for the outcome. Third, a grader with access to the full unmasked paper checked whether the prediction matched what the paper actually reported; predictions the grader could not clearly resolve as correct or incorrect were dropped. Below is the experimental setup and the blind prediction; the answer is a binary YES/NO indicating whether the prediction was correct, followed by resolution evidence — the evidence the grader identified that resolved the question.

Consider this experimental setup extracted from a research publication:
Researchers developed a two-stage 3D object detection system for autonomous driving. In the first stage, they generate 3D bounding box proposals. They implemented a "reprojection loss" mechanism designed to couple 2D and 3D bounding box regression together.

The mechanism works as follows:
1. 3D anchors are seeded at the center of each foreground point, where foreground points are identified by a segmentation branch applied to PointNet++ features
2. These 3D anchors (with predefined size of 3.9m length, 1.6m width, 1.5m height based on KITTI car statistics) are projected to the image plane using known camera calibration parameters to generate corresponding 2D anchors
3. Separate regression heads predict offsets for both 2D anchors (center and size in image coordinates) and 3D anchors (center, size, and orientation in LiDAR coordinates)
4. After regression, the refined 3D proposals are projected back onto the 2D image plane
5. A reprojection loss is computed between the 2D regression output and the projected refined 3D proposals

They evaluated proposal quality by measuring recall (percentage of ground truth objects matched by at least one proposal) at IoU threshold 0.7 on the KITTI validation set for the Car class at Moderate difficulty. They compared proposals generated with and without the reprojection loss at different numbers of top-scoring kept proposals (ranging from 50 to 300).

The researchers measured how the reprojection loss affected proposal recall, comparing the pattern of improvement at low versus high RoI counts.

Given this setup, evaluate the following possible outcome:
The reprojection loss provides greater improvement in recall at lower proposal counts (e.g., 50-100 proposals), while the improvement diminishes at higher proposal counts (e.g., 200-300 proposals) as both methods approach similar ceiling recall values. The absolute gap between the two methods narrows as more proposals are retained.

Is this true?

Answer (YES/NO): YES